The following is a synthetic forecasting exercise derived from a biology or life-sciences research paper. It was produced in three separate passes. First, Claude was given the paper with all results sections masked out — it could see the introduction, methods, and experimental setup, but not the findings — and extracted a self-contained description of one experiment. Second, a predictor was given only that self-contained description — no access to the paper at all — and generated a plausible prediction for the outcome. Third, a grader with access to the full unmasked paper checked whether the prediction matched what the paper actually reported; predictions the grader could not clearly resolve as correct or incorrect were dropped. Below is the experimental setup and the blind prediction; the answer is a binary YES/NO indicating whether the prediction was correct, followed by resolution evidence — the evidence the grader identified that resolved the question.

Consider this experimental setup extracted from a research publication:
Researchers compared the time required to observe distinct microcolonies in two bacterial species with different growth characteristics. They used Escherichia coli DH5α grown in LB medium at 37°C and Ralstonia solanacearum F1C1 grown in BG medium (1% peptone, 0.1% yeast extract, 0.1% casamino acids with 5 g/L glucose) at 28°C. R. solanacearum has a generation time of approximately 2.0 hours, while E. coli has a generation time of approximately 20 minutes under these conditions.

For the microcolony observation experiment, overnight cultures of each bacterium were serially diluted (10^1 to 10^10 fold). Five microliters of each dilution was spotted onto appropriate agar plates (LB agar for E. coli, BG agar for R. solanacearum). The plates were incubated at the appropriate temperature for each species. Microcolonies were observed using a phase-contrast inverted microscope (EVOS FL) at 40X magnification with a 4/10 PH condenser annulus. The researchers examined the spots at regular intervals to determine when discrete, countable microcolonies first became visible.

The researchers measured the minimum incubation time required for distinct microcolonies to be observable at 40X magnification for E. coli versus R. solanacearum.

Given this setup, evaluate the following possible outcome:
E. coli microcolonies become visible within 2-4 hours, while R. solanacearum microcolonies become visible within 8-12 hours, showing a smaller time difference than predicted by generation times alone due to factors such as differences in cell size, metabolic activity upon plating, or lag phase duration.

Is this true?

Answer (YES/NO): YES